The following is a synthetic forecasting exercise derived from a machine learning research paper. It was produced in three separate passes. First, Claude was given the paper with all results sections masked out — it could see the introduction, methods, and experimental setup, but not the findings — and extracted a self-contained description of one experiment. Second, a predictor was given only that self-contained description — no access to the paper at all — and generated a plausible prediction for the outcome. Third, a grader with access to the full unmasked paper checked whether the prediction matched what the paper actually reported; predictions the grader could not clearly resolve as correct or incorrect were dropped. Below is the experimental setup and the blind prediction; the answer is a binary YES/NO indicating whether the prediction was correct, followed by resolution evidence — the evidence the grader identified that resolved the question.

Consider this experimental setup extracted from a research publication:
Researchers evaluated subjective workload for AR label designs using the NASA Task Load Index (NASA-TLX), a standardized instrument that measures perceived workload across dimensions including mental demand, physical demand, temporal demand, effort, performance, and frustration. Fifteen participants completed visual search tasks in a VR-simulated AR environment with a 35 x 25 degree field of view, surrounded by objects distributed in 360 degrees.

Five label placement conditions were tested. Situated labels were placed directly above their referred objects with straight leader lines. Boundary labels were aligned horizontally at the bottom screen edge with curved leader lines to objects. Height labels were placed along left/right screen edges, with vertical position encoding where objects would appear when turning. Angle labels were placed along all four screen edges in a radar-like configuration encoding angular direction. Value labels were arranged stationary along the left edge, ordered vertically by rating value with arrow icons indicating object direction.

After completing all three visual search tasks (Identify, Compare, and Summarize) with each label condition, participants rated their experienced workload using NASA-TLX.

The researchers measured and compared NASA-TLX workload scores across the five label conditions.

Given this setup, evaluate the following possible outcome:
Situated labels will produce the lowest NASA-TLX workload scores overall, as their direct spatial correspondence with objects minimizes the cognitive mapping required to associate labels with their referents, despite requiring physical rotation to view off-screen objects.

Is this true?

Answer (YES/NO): NO